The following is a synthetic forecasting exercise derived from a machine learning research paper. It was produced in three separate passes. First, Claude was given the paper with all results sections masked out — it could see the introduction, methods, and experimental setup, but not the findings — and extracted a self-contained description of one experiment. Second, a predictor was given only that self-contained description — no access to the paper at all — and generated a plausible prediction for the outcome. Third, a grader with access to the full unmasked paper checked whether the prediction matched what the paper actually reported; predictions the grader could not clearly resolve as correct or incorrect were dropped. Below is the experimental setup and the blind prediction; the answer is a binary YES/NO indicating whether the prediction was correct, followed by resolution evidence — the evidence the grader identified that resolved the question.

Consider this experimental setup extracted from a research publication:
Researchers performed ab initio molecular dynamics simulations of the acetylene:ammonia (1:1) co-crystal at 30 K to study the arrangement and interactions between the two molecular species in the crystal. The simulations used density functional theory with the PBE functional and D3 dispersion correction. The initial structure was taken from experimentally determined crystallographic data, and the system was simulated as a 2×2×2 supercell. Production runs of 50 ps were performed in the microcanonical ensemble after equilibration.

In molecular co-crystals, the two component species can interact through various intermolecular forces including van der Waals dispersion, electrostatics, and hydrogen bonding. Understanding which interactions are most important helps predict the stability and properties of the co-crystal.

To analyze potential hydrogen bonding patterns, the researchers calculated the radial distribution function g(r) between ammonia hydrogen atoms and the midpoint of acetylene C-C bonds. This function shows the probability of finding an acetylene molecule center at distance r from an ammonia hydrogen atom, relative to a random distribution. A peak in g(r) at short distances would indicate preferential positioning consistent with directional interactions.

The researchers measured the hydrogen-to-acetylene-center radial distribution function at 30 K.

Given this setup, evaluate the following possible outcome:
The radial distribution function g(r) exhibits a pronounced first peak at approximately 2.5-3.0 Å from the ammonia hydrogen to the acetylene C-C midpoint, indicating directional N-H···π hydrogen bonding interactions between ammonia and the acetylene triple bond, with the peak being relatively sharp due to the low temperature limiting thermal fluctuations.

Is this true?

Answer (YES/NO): YES